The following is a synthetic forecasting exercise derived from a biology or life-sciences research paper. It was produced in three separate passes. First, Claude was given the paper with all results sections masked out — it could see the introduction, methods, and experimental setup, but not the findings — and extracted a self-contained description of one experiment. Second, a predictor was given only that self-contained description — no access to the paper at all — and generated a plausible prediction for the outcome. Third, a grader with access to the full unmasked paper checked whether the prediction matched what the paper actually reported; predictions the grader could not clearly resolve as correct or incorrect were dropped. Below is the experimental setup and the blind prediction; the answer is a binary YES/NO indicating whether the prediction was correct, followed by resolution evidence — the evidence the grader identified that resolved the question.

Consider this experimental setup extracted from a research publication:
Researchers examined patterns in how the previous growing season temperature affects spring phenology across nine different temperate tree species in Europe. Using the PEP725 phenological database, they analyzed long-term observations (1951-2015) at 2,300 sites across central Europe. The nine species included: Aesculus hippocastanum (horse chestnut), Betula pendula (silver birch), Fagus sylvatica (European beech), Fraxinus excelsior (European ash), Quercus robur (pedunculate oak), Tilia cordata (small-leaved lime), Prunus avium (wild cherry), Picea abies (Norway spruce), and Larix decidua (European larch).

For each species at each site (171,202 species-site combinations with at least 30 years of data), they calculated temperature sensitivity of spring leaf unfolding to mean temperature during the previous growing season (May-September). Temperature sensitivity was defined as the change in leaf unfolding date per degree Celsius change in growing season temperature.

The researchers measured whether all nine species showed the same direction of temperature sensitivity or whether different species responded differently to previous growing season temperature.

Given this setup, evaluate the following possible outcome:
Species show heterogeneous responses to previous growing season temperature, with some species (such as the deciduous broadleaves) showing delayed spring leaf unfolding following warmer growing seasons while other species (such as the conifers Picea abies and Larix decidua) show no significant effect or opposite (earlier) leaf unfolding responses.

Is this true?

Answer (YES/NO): NO